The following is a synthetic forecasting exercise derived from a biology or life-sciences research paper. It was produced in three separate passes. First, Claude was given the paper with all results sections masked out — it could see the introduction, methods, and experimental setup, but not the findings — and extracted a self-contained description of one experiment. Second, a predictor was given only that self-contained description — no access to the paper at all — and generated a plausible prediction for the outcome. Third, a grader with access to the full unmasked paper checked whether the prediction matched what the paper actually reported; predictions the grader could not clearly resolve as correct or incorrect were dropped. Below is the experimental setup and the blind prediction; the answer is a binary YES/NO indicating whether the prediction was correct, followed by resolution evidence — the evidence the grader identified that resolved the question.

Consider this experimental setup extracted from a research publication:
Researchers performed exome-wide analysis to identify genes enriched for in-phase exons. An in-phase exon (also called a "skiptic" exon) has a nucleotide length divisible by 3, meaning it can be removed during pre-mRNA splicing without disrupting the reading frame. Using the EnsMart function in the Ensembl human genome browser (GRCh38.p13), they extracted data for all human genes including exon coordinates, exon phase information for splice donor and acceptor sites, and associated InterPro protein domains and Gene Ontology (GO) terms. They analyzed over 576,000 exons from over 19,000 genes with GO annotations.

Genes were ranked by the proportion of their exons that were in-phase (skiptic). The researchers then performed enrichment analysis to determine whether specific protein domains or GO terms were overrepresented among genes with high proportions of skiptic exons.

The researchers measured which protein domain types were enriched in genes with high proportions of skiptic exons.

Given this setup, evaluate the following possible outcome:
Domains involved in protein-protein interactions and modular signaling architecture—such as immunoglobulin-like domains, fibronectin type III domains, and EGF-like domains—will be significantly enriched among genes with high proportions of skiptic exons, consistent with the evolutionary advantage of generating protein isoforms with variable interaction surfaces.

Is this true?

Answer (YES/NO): NO